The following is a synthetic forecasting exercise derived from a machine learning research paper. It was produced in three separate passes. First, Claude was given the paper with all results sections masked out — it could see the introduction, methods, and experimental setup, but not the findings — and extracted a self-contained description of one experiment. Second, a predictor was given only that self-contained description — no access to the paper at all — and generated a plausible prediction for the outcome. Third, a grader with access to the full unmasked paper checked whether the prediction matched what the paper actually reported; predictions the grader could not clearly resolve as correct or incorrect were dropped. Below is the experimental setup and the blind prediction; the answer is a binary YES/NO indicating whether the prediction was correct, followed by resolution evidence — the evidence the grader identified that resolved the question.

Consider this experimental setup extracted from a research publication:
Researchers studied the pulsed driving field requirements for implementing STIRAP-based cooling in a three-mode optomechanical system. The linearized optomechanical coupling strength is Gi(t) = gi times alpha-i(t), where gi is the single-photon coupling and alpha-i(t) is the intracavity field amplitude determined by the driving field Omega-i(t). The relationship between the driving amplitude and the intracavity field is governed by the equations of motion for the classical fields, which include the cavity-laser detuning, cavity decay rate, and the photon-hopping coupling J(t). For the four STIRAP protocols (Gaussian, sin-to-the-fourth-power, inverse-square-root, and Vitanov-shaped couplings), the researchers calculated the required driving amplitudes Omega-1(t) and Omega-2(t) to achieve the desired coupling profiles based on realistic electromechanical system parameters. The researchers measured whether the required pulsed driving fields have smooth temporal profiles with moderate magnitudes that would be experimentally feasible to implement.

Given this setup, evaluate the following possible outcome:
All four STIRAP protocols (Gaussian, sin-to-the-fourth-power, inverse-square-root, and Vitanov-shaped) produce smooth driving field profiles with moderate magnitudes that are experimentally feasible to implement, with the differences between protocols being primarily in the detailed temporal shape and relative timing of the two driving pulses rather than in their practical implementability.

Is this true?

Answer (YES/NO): YES